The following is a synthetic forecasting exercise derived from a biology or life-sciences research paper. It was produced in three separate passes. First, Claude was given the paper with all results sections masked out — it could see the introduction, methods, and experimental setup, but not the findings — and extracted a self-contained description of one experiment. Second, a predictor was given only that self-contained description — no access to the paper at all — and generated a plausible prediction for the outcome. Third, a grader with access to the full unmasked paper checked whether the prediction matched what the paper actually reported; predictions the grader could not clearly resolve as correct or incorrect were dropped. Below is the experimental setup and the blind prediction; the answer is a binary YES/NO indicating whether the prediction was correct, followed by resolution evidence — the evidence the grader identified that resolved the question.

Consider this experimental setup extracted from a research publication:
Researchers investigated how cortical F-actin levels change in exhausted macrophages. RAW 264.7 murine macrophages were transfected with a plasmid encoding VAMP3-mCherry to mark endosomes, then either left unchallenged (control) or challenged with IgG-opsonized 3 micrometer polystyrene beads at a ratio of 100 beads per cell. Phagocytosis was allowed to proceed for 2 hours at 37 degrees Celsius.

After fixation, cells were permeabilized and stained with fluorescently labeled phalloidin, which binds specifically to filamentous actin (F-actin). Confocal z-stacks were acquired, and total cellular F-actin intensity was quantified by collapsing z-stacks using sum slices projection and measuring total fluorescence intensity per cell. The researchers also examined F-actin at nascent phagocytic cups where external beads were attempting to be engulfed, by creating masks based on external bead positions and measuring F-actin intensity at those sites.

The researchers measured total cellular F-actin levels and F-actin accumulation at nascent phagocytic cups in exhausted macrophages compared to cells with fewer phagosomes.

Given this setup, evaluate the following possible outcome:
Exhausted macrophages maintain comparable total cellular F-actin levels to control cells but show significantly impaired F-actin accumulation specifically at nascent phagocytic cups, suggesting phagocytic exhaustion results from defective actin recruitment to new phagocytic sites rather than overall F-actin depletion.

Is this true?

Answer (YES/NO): NO